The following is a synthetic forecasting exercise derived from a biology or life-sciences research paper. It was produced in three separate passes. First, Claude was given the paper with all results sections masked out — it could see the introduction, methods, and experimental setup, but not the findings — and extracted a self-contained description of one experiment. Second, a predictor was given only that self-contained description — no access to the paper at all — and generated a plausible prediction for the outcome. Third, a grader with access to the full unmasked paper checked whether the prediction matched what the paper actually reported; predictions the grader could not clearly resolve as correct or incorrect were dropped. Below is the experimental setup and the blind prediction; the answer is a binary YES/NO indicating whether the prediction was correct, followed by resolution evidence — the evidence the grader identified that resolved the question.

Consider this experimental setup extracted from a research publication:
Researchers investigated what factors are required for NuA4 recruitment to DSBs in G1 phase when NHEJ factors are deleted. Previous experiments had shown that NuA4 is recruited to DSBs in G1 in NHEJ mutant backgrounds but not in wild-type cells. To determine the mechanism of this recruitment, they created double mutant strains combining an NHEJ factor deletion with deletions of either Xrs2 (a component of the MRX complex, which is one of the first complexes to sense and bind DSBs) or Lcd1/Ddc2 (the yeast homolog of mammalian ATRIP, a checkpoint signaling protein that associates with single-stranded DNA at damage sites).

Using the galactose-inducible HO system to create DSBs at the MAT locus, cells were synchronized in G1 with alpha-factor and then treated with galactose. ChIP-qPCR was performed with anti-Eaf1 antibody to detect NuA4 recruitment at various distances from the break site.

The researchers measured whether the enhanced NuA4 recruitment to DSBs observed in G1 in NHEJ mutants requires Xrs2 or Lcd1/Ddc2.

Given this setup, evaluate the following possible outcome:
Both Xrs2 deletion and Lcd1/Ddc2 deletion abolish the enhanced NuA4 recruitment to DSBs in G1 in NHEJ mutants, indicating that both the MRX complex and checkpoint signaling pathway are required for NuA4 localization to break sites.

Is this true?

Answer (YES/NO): NO